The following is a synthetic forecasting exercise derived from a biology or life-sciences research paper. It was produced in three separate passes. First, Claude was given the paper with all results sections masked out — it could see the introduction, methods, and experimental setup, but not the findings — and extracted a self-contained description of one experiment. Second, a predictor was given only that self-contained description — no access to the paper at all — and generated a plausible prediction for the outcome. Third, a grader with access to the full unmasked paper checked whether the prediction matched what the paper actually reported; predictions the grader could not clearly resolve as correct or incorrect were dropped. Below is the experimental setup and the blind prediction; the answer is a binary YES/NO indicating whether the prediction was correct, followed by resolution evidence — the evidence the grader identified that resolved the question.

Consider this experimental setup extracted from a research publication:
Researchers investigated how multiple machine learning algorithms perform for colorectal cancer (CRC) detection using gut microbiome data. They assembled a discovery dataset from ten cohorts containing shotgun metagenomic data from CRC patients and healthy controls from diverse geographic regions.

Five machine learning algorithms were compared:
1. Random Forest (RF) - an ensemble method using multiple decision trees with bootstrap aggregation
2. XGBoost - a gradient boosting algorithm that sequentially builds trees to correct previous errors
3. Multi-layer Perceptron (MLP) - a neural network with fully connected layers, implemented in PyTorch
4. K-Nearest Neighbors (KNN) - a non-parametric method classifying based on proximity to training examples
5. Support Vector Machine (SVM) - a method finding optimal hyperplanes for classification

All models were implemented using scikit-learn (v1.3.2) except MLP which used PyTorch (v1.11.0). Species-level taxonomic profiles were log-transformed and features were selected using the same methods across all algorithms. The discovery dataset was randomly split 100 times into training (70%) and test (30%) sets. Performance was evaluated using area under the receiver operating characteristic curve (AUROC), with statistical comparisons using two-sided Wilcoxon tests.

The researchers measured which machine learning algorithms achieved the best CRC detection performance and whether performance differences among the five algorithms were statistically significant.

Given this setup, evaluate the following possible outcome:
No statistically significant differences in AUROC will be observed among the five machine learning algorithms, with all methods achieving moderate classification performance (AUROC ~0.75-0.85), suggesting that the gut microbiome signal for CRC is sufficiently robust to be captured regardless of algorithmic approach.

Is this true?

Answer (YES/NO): NO